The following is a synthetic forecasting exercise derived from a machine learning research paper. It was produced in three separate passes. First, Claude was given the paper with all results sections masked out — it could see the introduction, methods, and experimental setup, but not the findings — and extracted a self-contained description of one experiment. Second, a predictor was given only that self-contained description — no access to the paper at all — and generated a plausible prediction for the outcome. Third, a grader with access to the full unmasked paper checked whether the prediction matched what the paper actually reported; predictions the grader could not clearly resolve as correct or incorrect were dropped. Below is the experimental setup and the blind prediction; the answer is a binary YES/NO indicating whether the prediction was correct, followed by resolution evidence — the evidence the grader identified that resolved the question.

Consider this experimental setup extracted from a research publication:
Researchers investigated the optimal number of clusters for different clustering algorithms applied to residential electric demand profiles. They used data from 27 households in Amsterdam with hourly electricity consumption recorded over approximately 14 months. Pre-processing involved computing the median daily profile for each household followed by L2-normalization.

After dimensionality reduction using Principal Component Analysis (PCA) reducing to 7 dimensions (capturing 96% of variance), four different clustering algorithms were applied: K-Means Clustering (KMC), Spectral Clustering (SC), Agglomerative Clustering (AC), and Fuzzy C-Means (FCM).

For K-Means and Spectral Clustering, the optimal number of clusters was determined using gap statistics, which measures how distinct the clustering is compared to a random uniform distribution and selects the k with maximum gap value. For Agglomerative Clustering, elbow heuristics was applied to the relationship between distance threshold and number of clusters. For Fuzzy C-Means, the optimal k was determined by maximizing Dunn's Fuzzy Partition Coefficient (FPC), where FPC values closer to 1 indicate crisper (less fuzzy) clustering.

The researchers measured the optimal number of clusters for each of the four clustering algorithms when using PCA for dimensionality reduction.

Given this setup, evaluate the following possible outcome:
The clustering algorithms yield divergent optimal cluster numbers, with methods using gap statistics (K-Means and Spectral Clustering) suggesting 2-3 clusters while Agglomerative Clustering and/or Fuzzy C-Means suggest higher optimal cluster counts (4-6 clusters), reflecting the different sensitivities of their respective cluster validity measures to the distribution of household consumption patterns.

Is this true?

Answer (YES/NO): NO